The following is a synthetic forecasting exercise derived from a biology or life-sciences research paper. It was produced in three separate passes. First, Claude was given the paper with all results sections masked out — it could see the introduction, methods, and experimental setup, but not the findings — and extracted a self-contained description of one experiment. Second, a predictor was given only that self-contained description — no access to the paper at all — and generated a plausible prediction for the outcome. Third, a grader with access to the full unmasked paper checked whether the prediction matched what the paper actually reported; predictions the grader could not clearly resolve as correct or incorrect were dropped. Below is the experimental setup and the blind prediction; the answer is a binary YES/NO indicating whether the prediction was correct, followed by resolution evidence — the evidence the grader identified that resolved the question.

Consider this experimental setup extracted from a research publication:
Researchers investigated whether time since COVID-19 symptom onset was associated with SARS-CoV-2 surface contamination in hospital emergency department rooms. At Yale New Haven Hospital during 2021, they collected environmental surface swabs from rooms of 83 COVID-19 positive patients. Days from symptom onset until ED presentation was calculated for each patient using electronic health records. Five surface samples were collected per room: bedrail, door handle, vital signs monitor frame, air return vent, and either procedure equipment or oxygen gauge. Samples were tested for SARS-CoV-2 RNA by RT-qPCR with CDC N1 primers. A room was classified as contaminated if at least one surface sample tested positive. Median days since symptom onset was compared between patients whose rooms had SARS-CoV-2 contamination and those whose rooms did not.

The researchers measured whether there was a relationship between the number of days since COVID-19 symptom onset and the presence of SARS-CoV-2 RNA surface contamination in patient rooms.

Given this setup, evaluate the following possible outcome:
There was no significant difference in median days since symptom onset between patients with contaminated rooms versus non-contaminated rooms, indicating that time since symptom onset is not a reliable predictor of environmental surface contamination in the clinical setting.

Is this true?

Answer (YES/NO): YES